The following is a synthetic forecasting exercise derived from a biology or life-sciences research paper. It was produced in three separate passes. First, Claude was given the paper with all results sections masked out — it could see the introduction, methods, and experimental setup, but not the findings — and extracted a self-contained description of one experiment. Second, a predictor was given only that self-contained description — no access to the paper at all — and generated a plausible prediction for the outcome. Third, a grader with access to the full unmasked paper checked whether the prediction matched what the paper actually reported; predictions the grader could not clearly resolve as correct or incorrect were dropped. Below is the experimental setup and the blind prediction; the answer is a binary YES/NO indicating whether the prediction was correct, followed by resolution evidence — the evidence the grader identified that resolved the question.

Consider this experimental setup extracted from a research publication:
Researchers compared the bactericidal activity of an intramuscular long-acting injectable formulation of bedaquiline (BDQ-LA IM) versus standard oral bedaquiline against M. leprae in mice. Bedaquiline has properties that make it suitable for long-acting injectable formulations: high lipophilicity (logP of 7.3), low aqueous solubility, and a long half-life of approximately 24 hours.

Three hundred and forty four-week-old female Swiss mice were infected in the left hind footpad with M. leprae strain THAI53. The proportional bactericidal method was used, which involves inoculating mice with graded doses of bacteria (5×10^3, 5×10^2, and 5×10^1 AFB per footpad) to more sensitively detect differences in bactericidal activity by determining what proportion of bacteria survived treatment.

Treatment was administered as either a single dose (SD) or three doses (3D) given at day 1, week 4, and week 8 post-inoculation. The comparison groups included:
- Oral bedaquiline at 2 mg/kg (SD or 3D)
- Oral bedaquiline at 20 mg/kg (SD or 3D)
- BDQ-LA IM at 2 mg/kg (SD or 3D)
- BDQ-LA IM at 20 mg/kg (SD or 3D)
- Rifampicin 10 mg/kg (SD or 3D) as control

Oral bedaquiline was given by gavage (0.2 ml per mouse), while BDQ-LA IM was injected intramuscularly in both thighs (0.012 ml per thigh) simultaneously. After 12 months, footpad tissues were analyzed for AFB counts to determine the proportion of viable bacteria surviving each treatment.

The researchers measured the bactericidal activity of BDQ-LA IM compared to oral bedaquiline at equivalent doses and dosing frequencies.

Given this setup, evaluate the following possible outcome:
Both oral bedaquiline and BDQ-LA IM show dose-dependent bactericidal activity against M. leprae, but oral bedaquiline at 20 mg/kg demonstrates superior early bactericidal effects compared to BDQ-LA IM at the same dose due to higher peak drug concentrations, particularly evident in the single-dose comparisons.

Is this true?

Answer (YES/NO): NO